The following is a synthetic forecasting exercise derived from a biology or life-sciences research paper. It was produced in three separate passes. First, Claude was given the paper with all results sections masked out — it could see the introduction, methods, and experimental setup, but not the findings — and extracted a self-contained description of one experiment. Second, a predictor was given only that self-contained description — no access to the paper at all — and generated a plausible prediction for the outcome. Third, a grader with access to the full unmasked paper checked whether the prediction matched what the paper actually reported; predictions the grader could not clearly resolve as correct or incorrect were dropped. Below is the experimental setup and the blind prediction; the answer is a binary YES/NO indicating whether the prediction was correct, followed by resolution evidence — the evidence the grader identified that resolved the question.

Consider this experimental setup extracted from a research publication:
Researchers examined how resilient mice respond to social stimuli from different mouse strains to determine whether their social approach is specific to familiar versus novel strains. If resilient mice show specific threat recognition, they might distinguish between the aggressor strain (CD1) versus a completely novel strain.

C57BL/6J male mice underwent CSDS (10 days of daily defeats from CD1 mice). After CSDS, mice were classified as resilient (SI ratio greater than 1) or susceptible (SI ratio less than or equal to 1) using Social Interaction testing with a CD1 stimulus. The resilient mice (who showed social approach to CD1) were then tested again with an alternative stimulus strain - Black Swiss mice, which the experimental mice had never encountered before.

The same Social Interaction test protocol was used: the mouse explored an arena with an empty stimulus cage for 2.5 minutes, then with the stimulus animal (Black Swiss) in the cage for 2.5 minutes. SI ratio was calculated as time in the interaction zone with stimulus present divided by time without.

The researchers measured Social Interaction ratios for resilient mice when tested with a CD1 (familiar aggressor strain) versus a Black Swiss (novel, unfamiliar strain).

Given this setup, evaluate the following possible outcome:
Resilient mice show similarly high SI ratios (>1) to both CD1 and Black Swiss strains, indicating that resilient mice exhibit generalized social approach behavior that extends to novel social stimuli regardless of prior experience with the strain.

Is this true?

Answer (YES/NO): NO